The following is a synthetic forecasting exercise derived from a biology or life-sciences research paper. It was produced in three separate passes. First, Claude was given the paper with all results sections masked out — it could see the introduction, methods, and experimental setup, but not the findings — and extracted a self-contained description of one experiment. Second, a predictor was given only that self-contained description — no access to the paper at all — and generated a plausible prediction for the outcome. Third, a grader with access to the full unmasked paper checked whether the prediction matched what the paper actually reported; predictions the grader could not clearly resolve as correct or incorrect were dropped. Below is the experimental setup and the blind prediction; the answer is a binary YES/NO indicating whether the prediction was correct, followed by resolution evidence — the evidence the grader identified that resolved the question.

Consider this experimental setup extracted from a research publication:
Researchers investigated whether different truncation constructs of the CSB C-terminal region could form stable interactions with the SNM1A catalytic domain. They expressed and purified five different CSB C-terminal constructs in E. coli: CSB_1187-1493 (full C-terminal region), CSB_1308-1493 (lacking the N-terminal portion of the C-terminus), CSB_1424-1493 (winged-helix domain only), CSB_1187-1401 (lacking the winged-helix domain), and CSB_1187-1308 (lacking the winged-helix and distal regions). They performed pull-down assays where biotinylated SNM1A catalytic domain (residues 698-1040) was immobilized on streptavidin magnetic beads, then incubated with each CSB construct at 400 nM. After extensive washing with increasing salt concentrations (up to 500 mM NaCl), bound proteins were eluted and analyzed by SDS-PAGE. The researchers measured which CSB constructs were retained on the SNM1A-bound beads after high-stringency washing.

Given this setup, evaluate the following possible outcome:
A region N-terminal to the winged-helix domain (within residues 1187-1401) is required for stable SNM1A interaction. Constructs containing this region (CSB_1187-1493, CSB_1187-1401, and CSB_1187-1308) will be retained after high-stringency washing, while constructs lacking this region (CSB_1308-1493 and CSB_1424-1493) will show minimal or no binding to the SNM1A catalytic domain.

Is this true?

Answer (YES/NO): NO